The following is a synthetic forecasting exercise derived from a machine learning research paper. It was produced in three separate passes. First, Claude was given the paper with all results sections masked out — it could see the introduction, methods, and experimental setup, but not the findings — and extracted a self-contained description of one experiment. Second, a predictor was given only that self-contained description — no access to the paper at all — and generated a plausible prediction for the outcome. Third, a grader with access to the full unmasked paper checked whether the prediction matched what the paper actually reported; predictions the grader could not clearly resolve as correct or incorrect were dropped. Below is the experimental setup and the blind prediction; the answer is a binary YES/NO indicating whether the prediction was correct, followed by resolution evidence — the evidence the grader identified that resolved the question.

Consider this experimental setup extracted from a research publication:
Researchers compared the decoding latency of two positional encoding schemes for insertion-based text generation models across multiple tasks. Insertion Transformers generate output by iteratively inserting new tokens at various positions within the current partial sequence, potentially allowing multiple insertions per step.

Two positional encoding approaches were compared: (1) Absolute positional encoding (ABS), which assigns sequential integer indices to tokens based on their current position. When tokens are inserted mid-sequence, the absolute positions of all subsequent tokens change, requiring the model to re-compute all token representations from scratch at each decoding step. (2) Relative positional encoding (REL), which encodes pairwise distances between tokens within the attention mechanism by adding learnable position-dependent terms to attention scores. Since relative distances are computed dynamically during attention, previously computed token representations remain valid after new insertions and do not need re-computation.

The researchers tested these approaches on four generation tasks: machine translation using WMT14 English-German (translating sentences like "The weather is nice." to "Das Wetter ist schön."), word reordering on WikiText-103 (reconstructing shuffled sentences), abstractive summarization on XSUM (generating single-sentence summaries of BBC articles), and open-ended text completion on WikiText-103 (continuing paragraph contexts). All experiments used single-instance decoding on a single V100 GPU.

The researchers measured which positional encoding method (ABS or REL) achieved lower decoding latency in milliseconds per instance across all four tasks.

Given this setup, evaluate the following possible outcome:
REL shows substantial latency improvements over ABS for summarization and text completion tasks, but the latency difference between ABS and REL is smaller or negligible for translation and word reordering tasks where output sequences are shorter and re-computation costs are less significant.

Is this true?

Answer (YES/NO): NO